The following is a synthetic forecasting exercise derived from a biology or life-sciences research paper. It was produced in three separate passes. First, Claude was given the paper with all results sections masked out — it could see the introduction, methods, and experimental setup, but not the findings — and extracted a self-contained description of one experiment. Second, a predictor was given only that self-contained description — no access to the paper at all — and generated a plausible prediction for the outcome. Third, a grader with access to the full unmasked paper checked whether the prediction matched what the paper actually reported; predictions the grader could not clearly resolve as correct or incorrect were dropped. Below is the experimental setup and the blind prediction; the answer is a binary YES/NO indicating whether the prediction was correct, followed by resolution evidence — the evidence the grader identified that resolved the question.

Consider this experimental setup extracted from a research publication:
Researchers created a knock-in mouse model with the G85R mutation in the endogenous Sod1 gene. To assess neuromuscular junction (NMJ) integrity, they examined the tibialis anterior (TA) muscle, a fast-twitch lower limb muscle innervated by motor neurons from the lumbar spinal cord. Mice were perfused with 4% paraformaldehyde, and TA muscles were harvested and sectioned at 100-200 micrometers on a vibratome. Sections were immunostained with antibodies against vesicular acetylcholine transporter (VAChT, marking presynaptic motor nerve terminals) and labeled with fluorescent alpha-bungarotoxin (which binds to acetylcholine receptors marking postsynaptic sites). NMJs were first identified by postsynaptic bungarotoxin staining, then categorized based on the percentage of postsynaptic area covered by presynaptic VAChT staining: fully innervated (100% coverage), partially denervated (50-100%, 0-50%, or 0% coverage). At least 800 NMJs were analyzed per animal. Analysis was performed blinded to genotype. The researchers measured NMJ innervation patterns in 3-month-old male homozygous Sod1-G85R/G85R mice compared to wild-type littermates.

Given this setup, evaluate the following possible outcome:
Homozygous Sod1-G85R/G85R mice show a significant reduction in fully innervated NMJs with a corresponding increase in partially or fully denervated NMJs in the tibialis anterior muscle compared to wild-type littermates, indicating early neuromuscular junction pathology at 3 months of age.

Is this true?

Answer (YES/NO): YES